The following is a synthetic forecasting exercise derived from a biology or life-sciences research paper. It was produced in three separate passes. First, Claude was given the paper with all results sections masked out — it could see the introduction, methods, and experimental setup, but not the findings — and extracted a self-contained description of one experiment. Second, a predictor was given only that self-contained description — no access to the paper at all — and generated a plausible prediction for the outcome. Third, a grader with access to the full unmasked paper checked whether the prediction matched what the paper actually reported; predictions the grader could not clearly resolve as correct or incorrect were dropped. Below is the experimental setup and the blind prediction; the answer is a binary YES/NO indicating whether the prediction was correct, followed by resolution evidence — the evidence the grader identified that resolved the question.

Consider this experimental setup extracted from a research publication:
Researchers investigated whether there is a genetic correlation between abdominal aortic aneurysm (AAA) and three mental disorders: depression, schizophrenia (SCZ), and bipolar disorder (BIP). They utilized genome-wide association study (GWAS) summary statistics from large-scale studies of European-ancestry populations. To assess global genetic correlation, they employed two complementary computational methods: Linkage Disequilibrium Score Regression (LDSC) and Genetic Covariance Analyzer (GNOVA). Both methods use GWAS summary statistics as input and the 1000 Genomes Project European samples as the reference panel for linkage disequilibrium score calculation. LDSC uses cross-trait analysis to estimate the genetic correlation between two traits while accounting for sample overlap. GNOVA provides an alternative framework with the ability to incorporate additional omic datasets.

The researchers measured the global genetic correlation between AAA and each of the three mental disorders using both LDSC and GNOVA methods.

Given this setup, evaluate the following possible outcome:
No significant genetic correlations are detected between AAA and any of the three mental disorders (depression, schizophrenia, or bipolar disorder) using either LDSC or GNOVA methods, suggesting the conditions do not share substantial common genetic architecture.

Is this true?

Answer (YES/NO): NO